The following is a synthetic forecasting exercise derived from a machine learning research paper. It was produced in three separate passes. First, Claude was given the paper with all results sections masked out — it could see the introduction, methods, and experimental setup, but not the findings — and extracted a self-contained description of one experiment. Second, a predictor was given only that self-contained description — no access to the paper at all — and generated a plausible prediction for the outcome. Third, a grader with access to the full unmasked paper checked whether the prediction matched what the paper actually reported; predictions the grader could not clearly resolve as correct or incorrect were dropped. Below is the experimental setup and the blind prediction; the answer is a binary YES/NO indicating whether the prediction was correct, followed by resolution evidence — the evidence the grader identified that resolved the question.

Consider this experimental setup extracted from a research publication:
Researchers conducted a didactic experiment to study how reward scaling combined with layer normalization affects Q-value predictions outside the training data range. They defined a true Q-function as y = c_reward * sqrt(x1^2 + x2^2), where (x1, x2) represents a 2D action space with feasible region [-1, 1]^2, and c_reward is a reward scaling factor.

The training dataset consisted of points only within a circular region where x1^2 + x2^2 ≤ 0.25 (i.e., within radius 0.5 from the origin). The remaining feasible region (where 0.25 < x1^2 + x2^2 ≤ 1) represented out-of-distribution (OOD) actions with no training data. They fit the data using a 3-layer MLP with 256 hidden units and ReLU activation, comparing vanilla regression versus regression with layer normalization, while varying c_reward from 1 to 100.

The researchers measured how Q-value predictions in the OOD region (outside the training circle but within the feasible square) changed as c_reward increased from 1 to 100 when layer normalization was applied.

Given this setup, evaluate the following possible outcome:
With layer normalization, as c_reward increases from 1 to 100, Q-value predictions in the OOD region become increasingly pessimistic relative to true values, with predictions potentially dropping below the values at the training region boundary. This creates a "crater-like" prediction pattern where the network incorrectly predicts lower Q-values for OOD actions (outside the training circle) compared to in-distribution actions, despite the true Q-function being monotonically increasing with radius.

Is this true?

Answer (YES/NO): YES